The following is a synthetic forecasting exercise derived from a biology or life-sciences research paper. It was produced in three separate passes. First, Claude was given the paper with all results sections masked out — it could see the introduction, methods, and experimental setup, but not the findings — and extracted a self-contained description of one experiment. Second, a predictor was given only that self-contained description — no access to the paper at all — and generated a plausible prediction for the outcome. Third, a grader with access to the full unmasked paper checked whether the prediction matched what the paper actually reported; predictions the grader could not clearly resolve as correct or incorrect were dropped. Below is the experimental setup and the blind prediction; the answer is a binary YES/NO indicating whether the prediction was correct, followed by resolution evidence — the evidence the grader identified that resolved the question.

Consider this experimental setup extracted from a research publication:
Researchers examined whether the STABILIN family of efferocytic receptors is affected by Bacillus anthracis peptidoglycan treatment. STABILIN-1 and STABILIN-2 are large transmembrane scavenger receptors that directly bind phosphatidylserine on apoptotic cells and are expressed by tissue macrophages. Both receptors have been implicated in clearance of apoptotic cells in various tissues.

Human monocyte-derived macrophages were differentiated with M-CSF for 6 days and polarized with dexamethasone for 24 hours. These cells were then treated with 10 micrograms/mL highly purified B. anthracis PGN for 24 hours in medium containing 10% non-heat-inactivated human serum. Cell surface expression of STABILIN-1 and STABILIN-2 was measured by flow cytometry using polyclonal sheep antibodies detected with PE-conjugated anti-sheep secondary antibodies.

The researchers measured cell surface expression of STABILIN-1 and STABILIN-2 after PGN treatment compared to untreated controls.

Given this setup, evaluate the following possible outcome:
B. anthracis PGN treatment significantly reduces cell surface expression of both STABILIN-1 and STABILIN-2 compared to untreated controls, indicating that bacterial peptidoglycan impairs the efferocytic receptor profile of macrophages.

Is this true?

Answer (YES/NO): NO